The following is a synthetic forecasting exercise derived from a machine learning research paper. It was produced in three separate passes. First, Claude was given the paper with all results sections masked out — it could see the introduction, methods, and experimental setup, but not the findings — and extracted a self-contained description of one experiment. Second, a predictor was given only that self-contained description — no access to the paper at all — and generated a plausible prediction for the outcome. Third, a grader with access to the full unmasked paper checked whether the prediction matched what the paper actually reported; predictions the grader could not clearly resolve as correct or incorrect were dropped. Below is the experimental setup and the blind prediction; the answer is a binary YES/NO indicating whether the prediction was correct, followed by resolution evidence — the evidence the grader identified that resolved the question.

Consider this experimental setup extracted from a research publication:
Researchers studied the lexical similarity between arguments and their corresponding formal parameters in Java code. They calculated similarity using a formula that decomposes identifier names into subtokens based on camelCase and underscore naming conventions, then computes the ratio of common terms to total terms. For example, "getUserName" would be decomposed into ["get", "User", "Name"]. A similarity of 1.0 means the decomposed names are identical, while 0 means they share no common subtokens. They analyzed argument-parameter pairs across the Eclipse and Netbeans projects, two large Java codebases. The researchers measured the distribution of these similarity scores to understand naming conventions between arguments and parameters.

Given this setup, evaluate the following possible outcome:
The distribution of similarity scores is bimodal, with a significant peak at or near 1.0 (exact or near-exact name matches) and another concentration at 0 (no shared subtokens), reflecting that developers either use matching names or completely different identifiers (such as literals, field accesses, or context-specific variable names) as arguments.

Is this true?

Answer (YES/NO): YES